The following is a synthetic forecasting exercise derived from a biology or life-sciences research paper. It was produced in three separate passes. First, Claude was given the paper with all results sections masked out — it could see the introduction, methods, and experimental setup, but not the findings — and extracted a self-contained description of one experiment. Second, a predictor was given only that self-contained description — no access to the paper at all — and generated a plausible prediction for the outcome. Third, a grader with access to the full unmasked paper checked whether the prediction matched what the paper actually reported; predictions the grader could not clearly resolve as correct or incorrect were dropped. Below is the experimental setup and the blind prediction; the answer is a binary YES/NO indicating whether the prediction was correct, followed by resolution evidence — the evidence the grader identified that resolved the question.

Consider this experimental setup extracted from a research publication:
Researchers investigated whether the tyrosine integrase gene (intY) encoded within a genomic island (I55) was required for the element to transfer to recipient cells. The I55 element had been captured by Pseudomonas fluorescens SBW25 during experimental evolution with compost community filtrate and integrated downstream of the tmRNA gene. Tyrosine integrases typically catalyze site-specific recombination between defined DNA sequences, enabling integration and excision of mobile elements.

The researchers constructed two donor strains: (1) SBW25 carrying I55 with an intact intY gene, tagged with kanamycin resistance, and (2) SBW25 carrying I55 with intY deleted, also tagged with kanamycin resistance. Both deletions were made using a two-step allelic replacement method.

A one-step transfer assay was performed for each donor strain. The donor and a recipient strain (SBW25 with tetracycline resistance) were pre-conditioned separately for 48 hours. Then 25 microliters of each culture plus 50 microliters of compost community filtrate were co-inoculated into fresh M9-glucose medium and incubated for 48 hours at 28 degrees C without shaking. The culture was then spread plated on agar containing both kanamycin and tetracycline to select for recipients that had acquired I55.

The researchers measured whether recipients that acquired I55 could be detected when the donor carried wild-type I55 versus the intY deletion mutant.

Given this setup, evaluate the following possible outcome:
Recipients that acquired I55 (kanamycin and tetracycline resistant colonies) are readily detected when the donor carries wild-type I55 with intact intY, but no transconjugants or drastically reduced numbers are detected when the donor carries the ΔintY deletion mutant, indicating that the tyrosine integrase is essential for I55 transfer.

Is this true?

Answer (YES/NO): NO